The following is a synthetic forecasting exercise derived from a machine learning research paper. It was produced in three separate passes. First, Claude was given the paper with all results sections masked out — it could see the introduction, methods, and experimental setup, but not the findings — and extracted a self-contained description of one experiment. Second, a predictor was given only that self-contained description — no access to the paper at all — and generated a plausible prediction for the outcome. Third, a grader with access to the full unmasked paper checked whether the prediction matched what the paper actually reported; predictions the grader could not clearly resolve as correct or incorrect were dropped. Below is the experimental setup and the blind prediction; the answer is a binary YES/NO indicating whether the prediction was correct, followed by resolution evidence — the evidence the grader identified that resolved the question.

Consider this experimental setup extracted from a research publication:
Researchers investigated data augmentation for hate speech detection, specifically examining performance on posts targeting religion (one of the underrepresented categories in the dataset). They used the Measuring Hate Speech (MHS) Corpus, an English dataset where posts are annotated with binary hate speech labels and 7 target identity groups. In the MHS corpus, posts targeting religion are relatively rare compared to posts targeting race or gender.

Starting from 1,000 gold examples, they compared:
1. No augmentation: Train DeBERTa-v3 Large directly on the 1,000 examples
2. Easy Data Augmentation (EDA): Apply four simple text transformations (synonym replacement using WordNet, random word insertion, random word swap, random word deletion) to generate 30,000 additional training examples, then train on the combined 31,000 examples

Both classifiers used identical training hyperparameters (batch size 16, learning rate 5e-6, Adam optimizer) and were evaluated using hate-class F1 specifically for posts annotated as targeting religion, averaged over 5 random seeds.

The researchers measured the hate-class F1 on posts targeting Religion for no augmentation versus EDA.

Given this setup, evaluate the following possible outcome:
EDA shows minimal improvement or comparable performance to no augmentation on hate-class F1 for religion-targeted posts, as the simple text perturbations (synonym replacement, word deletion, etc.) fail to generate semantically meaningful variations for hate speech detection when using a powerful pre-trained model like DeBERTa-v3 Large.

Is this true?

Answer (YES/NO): NO